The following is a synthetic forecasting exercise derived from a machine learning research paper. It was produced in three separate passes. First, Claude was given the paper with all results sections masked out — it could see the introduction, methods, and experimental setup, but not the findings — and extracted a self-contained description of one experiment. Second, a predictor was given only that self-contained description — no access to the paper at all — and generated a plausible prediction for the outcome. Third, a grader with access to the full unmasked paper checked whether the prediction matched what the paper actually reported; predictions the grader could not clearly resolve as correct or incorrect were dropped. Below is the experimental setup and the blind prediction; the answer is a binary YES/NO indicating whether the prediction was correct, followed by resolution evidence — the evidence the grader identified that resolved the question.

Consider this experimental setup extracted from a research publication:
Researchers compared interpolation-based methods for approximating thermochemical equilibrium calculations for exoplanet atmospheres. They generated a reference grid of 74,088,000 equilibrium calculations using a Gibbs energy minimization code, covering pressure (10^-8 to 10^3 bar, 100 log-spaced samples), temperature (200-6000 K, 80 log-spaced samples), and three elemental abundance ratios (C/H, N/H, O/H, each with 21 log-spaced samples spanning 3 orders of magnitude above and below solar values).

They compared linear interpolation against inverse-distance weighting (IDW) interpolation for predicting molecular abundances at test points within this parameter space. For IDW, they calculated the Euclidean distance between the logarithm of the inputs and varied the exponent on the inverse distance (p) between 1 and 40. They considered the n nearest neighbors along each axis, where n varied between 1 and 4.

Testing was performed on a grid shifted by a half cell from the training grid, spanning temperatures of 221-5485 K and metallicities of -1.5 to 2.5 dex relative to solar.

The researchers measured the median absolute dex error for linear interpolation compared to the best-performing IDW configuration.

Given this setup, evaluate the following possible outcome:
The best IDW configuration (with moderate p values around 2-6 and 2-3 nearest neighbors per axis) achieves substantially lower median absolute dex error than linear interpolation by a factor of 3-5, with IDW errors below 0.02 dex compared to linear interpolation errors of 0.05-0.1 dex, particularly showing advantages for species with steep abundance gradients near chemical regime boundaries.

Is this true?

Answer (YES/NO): NO